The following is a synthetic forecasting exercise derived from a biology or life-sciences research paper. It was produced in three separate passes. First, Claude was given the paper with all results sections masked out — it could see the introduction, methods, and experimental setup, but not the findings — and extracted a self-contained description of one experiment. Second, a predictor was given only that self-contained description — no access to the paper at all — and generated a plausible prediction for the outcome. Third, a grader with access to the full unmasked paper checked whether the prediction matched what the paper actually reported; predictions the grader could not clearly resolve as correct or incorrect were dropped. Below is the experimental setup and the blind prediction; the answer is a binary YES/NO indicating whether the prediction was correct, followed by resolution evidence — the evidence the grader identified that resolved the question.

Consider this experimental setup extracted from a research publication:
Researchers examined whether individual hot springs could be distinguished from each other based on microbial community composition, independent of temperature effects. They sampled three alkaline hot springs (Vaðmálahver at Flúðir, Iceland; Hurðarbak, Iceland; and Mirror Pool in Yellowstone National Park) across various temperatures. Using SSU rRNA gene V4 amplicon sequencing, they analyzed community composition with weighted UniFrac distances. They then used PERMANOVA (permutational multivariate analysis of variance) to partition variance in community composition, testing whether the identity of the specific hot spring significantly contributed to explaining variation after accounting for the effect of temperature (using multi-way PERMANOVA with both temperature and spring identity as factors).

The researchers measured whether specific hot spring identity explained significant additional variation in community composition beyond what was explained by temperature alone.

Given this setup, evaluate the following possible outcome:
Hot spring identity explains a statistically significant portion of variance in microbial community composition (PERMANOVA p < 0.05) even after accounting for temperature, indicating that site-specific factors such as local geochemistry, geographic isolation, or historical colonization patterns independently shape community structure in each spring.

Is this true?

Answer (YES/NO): YES